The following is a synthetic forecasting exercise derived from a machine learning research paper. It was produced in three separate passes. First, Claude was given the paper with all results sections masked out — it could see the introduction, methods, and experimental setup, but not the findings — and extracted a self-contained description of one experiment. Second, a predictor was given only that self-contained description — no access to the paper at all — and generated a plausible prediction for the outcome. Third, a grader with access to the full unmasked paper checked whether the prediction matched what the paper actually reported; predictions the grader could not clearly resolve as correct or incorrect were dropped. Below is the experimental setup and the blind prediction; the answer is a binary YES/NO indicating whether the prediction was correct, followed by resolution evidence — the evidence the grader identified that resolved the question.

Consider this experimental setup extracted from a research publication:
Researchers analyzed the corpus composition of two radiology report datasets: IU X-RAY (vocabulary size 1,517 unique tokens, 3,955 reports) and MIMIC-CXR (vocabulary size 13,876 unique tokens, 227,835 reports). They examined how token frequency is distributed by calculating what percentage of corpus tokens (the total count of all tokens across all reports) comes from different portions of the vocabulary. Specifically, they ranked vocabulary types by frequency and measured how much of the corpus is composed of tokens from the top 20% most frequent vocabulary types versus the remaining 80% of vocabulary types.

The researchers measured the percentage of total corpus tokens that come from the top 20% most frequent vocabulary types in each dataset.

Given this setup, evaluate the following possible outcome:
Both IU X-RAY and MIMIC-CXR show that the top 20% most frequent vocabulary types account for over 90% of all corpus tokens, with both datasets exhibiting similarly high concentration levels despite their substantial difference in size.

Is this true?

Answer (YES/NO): NO